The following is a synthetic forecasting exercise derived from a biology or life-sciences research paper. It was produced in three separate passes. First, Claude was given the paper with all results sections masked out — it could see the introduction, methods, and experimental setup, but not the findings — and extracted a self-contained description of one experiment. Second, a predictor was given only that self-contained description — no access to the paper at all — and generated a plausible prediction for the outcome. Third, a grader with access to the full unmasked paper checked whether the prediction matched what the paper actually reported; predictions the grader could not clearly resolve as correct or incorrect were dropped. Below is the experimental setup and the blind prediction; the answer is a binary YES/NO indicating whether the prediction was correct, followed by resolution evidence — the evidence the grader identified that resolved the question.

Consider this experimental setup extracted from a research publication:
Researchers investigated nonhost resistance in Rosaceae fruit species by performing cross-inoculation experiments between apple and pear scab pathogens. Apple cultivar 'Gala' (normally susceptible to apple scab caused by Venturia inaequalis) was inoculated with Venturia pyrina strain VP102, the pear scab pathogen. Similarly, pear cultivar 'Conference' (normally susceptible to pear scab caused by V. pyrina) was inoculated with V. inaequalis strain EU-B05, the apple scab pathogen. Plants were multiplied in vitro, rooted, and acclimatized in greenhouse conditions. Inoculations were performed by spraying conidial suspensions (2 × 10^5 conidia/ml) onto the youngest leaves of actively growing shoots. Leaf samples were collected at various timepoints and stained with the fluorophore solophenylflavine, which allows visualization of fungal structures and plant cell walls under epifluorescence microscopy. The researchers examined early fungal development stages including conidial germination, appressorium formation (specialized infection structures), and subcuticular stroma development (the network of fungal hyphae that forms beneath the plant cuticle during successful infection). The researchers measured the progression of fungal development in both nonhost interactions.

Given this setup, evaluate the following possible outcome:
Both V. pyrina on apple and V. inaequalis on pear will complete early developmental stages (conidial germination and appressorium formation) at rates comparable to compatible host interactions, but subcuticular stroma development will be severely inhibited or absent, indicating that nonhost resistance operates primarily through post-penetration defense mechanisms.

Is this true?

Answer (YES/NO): YES